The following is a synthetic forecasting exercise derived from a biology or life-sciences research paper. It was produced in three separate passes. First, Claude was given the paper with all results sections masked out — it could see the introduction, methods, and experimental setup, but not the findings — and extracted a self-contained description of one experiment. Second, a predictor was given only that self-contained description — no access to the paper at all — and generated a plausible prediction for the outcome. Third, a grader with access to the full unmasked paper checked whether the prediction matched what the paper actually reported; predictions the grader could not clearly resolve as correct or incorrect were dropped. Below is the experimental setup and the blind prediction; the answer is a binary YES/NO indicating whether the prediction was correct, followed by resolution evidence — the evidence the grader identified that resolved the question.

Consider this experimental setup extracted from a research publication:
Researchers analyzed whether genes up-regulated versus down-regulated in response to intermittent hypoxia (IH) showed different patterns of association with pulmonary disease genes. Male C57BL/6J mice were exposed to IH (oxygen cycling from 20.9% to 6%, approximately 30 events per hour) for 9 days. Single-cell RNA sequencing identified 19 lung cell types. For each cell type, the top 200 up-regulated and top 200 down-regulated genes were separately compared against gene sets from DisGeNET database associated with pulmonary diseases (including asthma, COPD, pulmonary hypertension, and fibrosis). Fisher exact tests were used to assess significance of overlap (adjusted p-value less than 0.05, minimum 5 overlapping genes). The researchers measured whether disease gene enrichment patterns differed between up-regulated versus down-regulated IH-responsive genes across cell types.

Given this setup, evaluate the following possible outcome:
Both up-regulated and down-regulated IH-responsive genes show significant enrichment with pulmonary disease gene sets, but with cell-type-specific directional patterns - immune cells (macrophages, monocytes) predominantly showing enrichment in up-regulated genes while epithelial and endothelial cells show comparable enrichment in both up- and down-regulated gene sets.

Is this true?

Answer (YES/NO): NO